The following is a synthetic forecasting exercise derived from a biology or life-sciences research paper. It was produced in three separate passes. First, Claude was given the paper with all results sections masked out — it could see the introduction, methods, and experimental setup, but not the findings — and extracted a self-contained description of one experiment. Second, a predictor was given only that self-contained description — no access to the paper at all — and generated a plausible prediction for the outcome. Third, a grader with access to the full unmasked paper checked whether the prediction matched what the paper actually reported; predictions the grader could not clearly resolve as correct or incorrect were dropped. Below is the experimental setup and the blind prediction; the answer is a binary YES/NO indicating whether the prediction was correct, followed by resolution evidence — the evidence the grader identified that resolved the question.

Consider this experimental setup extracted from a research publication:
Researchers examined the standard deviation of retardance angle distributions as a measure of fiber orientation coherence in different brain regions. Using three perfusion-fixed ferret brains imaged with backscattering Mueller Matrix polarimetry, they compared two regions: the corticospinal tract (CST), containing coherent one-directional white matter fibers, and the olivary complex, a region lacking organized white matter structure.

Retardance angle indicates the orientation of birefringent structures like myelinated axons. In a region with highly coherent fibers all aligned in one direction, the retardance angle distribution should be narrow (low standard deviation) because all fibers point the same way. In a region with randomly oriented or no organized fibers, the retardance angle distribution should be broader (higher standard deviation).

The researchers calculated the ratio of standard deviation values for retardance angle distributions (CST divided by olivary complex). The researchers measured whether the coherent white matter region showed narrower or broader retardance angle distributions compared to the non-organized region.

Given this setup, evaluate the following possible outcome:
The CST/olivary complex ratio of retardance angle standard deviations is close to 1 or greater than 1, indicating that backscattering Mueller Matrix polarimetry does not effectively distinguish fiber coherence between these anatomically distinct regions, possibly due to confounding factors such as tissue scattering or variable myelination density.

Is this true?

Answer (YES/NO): NO